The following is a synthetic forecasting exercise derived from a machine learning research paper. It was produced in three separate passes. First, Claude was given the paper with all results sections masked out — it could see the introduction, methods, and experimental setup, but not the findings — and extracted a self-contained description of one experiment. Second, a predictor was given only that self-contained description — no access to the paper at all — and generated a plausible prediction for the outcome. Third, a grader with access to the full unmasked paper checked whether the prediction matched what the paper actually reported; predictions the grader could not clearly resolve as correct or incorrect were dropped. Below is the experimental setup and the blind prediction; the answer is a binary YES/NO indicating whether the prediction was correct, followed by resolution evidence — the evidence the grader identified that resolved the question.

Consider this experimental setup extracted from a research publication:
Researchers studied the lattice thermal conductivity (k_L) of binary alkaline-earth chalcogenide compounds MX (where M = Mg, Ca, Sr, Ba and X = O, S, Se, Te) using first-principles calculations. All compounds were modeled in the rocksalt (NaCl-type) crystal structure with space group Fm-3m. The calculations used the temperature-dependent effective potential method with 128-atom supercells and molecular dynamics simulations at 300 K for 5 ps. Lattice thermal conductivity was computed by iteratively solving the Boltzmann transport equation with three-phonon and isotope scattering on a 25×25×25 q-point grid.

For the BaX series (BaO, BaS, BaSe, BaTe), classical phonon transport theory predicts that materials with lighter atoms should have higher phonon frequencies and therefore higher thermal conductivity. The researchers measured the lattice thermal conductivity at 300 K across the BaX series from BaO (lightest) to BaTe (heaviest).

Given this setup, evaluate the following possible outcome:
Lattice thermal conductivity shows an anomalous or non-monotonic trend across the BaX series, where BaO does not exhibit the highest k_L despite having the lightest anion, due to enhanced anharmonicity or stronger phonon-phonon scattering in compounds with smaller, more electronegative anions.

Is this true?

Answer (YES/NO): YES